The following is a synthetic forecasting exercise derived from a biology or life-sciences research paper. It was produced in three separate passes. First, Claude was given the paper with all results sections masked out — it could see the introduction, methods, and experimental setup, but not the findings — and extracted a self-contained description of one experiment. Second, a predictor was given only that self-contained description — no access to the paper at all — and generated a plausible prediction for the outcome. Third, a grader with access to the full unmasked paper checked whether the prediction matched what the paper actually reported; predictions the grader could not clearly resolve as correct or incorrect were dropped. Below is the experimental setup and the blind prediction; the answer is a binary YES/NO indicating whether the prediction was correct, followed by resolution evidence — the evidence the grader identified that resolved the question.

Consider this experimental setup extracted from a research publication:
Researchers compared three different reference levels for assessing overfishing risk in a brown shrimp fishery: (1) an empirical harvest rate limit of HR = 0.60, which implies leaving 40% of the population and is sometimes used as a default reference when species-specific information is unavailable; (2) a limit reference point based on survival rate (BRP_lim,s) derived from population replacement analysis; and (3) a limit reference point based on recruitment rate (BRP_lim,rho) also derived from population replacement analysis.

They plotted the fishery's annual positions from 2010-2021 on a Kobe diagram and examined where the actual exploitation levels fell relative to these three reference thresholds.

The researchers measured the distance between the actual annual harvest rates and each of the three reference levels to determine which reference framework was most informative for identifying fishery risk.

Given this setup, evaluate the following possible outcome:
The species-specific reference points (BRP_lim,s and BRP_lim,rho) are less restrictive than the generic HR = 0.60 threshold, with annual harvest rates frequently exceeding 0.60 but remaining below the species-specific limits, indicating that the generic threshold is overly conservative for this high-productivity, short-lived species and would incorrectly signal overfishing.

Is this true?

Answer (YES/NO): NO